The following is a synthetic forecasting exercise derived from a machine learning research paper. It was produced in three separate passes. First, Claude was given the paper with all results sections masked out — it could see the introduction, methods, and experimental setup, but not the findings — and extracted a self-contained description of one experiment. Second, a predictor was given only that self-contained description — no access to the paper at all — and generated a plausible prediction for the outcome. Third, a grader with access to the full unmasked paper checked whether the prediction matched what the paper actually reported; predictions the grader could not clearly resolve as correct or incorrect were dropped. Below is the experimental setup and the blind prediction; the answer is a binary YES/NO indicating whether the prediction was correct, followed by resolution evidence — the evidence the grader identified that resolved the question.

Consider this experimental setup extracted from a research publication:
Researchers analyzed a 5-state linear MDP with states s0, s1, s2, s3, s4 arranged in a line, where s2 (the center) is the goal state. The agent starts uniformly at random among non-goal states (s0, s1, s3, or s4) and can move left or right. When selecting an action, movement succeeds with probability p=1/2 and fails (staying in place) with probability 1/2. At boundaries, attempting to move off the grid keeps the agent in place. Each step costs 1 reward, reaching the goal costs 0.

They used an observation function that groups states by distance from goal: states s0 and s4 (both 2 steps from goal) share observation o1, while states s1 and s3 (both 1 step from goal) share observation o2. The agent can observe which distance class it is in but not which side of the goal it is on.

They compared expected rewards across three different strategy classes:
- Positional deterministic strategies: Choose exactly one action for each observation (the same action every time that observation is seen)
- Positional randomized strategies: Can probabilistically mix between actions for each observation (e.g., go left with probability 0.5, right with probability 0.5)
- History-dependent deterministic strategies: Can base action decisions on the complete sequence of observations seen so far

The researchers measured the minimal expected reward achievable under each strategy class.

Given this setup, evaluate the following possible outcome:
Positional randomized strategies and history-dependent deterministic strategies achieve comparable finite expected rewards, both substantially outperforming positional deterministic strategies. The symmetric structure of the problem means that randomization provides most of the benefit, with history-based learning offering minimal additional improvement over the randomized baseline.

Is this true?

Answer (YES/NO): NO